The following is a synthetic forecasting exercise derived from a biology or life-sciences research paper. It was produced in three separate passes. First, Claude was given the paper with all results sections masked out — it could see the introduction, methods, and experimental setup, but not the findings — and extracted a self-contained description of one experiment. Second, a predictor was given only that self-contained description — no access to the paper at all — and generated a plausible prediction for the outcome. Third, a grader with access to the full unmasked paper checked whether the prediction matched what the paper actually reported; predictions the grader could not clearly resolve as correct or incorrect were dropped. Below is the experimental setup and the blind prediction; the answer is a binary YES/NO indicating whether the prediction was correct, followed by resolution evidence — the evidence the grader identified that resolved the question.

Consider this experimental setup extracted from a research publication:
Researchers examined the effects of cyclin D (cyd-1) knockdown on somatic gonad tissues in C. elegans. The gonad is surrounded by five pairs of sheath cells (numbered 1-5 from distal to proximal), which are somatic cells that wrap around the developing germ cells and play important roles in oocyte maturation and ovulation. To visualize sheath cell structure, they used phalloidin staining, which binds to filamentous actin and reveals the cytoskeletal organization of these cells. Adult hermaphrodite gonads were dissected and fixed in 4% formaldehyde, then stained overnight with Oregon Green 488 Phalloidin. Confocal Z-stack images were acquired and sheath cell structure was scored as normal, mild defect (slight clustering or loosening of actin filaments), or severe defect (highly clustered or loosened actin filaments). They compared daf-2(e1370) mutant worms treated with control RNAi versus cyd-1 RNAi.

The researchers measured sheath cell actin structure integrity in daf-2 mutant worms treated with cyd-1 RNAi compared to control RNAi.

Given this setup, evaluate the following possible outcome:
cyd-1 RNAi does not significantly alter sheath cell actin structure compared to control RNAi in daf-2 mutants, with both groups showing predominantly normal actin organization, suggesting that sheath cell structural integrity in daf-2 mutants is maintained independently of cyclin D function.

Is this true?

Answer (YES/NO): NO